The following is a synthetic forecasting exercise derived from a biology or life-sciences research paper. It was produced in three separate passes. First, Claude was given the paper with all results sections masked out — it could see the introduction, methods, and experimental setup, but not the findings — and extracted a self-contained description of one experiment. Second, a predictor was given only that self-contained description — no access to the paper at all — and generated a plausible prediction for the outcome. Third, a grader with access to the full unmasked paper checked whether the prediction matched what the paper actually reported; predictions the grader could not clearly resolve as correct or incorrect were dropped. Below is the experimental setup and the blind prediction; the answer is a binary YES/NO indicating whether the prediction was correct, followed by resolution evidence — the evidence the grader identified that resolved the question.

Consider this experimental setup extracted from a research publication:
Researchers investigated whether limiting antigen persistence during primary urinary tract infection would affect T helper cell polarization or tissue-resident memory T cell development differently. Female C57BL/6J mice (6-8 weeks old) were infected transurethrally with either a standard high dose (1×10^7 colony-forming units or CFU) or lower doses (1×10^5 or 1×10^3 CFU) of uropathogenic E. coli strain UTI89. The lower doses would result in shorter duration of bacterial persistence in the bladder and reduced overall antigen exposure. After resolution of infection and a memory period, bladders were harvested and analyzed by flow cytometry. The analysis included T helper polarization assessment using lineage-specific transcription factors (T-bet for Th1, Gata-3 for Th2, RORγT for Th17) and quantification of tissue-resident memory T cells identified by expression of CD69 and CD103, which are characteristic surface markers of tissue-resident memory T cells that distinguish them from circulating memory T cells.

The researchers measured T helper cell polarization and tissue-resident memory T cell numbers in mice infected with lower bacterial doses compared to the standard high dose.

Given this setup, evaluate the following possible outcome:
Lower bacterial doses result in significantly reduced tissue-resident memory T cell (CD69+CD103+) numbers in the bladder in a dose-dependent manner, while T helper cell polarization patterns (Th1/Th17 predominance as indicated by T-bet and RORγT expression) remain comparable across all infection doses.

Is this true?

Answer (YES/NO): NO